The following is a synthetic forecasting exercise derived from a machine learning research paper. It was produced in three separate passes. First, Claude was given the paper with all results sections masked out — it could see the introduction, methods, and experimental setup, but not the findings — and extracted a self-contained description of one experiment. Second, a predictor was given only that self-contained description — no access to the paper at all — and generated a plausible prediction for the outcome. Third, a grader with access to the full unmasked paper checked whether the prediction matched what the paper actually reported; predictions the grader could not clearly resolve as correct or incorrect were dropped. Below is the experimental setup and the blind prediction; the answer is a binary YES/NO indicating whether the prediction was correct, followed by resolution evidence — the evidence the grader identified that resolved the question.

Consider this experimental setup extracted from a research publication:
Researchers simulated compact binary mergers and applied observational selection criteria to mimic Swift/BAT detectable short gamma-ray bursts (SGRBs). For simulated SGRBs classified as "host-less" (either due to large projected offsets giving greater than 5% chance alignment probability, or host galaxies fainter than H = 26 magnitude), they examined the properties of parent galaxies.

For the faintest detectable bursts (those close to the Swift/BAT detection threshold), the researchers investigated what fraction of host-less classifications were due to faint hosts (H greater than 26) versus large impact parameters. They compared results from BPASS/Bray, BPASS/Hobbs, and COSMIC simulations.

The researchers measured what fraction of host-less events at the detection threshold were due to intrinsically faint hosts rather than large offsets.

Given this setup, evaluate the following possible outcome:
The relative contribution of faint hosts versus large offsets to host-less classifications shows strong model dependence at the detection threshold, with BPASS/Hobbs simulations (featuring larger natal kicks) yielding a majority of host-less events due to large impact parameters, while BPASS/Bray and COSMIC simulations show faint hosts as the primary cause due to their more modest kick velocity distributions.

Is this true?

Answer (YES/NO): NO